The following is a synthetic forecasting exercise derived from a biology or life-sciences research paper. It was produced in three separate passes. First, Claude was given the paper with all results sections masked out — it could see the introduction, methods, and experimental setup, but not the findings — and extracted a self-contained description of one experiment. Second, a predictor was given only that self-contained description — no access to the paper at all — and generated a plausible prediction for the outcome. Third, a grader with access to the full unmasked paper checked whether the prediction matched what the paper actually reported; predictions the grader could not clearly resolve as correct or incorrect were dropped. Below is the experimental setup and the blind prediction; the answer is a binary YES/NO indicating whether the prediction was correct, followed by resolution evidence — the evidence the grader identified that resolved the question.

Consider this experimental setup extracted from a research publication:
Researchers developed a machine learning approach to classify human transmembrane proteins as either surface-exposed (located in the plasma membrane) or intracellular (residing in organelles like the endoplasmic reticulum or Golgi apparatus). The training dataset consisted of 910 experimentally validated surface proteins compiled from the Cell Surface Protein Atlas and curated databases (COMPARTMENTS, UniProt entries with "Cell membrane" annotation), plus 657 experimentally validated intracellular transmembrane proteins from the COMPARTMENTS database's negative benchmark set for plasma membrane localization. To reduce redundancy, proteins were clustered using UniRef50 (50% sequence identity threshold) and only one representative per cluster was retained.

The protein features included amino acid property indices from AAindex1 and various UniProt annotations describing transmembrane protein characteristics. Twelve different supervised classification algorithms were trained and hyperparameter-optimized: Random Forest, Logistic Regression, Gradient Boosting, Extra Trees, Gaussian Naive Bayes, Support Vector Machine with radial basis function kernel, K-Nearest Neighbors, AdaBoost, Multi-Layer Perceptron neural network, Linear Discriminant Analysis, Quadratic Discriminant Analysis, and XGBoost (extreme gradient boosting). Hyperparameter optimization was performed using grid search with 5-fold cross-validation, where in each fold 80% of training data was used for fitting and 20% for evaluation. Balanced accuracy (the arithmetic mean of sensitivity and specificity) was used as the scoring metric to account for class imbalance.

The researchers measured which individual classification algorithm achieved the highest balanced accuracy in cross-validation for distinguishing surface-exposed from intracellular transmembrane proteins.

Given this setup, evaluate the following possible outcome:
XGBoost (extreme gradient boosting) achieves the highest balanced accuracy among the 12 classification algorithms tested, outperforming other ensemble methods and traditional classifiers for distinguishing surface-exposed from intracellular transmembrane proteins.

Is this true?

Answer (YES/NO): NO